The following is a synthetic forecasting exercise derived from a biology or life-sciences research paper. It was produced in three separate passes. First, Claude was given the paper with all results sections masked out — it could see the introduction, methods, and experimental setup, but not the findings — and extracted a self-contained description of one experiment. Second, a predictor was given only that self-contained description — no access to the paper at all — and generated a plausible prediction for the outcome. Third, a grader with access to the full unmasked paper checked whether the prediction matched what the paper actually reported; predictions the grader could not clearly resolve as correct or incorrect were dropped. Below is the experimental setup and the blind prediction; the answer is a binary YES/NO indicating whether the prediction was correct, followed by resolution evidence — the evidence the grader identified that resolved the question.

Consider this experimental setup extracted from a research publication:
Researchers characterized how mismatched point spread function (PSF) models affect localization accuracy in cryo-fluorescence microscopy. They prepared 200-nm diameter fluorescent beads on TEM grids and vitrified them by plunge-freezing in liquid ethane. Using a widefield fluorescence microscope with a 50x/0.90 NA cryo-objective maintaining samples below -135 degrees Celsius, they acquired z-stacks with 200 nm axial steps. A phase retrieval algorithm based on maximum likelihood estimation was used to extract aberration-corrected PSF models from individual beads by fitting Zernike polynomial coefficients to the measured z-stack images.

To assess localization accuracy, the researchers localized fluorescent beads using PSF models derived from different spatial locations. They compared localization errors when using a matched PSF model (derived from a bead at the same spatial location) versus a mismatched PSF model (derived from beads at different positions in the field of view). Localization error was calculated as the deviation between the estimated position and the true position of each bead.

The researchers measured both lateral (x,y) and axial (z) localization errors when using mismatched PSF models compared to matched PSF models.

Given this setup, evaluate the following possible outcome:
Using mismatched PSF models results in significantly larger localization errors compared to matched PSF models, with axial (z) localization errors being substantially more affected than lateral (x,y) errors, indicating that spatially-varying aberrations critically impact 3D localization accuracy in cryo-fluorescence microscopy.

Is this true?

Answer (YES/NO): YES